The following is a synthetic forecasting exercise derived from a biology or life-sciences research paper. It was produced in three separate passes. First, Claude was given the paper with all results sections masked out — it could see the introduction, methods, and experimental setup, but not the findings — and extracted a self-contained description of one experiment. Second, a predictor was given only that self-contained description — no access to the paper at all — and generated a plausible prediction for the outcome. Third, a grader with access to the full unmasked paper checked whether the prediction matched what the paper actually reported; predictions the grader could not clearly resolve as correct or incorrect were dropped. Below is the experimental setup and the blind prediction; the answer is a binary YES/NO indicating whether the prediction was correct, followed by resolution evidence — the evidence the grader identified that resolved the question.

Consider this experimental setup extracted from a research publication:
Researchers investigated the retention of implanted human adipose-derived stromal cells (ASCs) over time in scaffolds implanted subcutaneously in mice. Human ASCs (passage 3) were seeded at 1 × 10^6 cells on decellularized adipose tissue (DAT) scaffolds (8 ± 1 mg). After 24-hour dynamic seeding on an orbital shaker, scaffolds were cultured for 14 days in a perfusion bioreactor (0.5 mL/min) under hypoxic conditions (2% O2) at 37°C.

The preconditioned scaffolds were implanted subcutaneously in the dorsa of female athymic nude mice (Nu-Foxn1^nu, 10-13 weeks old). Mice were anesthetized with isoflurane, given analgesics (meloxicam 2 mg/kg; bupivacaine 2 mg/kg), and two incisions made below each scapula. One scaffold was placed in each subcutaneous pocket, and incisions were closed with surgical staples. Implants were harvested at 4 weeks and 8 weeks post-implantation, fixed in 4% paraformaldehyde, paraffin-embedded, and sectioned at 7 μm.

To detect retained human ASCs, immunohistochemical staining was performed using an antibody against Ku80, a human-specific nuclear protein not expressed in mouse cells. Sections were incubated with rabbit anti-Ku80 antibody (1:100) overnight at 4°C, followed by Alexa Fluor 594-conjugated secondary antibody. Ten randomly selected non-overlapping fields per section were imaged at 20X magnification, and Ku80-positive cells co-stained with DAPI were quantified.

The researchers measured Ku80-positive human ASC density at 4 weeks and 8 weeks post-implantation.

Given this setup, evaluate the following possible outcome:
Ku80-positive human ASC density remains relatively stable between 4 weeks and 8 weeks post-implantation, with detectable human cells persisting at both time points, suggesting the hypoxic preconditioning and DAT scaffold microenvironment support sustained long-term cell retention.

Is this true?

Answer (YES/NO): YES